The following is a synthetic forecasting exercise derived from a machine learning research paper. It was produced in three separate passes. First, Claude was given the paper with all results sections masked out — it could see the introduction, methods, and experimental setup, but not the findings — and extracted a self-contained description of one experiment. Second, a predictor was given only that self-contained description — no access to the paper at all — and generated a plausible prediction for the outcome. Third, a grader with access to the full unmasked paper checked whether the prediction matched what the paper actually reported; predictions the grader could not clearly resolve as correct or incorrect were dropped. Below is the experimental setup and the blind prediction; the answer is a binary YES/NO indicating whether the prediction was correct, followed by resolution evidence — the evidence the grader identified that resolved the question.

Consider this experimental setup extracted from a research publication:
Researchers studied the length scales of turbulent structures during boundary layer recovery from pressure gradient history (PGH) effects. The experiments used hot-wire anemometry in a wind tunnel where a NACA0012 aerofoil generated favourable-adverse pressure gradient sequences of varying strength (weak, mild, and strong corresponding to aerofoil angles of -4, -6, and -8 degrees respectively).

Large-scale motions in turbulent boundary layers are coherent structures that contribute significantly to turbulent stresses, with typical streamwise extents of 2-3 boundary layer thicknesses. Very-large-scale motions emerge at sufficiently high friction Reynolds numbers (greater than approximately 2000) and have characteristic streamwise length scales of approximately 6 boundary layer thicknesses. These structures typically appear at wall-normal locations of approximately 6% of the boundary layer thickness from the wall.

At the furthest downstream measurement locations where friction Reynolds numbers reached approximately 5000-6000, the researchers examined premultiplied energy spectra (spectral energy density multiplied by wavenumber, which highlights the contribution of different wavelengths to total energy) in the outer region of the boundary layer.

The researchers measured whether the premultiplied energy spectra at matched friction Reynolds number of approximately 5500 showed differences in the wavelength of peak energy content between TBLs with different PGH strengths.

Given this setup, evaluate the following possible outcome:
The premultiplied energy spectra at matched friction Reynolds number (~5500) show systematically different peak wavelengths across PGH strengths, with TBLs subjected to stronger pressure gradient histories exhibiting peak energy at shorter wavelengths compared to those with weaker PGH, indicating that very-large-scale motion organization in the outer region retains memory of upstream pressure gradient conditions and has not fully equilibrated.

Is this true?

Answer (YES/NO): NO